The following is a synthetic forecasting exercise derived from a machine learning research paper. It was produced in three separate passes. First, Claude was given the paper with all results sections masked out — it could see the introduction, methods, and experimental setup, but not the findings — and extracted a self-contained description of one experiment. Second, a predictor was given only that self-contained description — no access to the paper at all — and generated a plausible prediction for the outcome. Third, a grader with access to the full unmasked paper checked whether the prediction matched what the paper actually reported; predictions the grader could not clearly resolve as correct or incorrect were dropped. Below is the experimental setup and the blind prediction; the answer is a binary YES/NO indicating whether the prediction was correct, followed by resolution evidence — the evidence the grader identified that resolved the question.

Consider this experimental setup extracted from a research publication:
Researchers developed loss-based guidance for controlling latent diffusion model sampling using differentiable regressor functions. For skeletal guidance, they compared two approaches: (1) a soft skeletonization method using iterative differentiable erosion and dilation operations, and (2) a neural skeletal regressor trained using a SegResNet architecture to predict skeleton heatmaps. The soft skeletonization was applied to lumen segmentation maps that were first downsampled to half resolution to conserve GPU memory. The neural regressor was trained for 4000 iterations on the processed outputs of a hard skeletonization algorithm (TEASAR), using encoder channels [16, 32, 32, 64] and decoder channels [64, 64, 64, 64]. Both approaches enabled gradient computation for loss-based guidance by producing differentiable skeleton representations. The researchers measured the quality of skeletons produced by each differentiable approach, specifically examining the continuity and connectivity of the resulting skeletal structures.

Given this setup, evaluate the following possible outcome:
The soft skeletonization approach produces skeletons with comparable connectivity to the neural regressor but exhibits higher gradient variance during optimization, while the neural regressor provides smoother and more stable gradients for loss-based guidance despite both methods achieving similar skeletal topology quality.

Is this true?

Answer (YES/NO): NO